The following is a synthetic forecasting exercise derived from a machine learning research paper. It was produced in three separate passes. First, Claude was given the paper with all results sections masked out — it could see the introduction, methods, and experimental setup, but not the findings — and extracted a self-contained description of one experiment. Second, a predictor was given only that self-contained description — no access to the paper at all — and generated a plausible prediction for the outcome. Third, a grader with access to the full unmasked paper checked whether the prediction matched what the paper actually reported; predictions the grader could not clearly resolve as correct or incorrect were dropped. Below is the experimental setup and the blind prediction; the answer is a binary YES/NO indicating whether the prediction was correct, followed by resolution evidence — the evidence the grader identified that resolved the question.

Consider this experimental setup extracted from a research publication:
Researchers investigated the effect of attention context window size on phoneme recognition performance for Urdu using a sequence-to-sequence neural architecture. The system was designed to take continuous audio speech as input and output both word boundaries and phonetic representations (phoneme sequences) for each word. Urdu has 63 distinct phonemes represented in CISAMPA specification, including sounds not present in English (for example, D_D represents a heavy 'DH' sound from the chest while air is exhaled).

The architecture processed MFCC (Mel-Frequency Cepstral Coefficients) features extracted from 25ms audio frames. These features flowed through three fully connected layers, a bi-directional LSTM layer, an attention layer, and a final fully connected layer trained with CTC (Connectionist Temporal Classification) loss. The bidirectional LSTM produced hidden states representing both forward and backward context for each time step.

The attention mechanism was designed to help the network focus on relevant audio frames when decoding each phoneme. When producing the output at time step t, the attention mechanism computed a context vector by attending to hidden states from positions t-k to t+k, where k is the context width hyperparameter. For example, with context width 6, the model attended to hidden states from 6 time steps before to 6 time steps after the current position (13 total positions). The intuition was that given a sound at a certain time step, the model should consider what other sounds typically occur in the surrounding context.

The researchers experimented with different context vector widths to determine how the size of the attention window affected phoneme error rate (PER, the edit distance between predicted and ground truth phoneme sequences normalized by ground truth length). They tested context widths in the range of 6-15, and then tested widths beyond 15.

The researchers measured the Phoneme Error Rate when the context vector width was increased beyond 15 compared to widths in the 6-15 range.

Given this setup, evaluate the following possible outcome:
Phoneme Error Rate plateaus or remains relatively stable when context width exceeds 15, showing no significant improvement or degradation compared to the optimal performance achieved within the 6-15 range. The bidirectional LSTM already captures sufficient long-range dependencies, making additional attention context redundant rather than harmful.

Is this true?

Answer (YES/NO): NO